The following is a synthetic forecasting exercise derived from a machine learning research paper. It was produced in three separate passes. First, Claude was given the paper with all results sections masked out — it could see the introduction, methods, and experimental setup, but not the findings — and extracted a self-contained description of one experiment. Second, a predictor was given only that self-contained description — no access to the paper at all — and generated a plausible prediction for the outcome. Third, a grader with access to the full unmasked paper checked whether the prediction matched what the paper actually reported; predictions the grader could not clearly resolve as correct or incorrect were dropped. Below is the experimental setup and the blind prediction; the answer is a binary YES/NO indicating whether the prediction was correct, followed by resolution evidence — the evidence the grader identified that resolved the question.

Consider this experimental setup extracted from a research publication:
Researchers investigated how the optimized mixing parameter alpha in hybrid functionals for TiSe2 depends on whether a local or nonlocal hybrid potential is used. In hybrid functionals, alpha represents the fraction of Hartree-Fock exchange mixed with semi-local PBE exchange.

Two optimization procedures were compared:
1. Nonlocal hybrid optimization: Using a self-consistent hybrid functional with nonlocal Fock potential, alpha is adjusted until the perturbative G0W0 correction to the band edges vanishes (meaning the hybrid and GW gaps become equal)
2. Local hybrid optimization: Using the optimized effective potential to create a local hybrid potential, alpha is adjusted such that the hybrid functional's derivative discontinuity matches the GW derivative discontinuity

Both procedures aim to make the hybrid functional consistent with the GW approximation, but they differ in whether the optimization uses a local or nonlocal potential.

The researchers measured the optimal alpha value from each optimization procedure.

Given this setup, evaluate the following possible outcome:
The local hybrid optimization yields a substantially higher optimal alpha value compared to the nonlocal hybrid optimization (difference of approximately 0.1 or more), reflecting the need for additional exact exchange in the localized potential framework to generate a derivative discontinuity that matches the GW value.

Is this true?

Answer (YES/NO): NO